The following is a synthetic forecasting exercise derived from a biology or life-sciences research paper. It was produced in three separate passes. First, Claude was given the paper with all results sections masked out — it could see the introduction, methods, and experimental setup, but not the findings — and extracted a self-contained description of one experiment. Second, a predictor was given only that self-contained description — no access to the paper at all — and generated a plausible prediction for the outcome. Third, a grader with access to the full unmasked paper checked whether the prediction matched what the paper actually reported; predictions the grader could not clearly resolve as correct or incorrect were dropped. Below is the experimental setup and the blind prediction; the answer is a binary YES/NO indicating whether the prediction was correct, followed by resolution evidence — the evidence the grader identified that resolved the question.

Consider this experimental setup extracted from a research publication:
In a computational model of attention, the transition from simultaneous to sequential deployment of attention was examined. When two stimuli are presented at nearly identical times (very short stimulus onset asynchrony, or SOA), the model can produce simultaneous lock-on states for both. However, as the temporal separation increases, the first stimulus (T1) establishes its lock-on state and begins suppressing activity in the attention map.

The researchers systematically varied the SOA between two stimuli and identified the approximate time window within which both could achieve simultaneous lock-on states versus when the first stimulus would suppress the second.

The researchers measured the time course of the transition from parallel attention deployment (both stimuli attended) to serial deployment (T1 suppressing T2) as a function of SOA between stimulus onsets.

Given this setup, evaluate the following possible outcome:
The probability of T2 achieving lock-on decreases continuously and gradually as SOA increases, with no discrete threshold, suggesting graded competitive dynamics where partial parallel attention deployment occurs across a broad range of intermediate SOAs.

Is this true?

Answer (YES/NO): NO